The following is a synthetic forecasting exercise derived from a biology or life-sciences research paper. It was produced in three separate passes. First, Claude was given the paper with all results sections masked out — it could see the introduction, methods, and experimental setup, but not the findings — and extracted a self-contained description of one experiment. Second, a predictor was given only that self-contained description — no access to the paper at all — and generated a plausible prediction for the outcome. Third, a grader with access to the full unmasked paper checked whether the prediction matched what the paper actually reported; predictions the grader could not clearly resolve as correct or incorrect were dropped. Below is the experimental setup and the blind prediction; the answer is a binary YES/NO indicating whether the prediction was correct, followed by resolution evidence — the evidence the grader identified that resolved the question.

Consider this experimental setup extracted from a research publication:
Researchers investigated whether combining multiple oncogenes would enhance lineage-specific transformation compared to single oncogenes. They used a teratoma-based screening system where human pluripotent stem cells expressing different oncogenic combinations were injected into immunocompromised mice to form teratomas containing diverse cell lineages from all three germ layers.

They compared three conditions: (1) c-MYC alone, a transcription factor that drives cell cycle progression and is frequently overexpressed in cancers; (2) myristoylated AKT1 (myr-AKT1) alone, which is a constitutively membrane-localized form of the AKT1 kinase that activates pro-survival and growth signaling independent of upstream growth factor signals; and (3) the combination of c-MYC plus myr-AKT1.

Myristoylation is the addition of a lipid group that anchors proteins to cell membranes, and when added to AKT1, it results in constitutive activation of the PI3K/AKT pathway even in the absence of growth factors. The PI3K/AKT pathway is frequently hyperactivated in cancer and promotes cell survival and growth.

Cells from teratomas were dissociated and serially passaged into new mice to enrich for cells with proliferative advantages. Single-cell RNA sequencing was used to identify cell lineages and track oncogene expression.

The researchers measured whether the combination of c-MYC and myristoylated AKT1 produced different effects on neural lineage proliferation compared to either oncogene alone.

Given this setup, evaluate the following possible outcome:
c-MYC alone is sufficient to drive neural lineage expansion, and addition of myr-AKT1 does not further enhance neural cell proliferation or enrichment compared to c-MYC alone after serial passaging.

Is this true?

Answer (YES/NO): NO